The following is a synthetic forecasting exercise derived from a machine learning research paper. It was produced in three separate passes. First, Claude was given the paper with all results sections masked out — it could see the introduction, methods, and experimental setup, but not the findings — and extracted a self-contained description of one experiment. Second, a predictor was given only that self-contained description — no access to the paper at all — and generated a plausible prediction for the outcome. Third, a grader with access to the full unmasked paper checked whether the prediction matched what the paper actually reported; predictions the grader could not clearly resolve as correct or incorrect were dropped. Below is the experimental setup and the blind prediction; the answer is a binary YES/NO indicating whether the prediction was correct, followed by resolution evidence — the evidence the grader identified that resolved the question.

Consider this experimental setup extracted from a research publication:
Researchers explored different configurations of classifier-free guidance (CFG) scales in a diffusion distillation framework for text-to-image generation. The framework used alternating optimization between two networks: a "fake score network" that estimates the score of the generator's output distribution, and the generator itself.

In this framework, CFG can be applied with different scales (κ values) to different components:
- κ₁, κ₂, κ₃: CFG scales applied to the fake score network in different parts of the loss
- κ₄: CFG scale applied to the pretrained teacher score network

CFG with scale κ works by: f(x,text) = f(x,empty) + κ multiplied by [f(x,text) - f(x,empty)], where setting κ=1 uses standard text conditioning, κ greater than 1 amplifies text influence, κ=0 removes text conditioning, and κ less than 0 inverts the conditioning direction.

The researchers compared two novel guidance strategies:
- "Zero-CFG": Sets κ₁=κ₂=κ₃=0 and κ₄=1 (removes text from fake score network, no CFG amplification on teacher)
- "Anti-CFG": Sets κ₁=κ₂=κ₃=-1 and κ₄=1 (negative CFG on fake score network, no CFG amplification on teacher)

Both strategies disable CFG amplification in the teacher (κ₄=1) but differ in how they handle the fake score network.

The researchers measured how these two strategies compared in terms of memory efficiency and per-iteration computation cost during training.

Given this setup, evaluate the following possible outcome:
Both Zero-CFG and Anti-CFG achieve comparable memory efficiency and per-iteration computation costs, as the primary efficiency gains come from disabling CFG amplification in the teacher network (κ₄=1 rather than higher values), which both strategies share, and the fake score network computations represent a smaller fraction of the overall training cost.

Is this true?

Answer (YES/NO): NO